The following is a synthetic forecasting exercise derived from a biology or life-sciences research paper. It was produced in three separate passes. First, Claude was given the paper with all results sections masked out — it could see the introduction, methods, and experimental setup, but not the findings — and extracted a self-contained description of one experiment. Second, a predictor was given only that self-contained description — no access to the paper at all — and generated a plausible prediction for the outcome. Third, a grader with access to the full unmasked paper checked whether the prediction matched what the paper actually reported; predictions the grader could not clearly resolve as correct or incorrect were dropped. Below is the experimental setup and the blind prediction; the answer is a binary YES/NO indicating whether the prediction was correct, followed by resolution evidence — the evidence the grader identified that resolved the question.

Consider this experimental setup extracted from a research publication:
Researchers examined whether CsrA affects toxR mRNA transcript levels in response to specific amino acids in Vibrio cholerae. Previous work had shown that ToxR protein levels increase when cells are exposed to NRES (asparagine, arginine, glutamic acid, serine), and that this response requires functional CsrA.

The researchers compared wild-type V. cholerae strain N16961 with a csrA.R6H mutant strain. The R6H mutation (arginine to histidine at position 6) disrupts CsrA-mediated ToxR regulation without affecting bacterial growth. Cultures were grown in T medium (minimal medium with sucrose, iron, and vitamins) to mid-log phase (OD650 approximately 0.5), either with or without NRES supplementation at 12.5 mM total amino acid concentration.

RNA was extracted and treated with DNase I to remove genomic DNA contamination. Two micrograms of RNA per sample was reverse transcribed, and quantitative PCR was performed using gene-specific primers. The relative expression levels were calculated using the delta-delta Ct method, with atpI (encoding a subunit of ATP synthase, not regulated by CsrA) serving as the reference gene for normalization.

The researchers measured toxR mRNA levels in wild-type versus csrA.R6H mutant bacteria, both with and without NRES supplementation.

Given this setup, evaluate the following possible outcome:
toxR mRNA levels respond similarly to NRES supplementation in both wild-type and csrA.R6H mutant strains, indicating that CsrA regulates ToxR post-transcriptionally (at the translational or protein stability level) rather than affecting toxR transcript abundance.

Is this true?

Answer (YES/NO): NO